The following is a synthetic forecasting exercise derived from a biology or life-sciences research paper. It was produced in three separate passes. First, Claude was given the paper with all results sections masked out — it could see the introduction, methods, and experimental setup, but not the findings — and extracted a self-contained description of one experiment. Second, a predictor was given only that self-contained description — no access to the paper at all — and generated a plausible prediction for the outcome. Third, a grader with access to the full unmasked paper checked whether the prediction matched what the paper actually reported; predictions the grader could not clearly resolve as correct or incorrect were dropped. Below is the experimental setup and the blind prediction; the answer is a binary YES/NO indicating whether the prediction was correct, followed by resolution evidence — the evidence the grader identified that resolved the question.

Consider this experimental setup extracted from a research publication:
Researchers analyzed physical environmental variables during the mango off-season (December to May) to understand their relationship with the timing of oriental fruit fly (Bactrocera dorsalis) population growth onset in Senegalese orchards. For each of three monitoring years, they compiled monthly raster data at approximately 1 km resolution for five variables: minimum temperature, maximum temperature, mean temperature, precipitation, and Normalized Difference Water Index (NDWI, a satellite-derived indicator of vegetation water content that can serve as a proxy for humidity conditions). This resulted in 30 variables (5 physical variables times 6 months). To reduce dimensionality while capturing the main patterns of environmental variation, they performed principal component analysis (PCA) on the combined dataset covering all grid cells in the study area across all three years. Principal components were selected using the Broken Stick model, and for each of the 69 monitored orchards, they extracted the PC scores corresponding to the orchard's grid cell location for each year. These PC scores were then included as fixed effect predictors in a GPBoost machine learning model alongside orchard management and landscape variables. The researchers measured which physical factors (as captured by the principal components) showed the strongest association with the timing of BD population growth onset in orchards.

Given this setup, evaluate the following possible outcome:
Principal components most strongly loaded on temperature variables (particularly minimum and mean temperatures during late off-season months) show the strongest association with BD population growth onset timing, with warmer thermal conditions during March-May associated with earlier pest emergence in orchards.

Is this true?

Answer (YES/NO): NO